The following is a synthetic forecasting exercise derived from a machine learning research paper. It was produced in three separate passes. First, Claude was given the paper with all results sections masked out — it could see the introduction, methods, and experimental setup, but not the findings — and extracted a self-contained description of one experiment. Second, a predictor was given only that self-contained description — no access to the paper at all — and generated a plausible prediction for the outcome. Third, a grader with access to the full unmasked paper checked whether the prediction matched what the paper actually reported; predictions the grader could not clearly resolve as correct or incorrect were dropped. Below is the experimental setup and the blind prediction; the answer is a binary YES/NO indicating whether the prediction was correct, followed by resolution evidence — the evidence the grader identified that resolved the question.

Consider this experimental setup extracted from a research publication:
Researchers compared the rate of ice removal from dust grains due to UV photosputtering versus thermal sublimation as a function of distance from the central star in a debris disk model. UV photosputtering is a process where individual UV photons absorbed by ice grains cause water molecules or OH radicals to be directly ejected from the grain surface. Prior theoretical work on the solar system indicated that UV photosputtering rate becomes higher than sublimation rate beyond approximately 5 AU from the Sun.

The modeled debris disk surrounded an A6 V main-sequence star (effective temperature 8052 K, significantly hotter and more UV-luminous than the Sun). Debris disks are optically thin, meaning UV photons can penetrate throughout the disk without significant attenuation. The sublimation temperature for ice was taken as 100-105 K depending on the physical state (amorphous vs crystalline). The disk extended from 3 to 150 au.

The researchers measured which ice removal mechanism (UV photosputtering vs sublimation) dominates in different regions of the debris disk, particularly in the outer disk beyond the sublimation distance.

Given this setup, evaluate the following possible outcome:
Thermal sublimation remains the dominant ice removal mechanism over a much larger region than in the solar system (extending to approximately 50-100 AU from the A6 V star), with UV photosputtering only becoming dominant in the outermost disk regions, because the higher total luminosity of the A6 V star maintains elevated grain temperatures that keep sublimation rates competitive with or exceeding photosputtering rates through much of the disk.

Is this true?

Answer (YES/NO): NO